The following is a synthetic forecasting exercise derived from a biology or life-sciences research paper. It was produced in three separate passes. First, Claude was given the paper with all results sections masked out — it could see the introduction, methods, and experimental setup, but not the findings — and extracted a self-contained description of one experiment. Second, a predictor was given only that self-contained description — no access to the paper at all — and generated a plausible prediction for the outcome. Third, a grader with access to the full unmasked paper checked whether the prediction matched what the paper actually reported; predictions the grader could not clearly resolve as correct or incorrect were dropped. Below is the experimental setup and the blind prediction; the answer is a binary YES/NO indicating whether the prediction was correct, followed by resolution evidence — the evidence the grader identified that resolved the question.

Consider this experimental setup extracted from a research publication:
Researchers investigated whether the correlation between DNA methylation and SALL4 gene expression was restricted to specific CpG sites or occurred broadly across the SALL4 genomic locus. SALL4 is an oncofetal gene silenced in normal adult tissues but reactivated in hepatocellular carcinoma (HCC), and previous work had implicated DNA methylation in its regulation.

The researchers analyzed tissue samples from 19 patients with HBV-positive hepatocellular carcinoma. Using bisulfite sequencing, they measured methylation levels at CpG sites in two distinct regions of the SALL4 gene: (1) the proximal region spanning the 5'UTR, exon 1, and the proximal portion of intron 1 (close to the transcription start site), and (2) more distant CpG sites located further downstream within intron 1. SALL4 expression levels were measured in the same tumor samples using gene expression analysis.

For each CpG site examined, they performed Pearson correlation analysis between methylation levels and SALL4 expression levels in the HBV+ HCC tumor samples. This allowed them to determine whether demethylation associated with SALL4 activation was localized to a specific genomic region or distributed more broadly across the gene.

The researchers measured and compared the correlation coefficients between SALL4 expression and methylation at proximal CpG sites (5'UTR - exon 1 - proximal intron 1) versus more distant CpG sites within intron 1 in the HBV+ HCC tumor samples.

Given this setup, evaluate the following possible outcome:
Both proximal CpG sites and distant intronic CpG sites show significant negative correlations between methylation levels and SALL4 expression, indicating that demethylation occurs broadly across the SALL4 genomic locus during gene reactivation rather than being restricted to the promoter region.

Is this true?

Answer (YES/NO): NO